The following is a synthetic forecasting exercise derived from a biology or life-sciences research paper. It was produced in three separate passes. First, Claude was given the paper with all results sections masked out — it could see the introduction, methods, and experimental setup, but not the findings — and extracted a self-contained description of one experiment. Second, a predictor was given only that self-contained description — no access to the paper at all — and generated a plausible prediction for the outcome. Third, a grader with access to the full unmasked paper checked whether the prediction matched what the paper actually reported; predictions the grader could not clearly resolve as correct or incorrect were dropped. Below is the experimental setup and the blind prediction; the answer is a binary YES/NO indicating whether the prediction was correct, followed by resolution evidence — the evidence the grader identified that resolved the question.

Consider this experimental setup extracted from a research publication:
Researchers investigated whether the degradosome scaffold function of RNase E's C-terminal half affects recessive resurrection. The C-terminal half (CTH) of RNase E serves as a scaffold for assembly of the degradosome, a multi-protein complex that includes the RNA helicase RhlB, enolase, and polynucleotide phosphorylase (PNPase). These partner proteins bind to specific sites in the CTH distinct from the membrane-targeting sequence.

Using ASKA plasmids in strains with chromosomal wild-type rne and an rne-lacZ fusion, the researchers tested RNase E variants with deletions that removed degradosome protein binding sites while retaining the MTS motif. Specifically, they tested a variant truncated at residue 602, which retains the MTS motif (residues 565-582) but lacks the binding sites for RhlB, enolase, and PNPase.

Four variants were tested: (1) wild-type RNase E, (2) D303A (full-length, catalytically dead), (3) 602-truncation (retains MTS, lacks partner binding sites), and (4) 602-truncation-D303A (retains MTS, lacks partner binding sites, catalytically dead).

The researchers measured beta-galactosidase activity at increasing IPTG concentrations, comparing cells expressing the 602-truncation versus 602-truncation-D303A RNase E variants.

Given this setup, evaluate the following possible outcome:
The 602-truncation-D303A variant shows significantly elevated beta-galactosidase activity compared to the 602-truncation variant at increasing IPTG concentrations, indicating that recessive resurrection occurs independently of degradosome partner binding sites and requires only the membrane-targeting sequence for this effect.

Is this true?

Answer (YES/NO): NO